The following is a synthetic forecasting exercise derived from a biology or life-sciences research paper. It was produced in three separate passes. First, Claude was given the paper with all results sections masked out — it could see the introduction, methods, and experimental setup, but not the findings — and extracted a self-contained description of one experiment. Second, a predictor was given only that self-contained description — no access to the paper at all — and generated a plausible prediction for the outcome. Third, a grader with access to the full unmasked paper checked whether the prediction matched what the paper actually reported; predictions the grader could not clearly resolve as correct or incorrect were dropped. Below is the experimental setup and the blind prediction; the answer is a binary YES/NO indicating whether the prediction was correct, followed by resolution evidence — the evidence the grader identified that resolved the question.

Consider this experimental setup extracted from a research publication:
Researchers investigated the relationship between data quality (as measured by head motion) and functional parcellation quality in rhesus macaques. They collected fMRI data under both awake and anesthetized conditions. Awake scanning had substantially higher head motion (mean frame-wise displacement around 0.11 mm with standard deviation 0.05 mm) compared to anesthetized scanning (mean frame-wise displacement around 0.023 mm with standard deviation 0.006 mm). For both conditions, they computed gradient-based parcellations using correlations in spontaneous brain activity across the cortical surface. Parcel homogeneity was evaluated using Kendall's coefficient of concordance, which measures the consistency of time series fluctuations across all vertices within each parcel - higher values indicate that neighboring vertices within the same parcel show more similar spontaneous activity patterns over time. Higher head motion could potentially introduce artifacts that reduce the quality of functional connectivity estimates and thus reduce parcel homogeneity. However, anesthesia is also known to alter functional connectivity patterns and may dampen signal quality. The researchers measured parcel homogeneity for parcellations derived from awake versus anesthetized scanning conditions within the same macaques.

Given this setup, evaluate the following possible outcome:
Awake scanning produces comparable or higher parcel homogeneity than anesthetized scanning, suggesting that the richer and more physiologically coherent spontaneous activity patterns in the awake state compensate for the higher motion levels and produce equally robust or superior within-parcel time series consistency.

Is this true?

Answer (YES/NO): YES